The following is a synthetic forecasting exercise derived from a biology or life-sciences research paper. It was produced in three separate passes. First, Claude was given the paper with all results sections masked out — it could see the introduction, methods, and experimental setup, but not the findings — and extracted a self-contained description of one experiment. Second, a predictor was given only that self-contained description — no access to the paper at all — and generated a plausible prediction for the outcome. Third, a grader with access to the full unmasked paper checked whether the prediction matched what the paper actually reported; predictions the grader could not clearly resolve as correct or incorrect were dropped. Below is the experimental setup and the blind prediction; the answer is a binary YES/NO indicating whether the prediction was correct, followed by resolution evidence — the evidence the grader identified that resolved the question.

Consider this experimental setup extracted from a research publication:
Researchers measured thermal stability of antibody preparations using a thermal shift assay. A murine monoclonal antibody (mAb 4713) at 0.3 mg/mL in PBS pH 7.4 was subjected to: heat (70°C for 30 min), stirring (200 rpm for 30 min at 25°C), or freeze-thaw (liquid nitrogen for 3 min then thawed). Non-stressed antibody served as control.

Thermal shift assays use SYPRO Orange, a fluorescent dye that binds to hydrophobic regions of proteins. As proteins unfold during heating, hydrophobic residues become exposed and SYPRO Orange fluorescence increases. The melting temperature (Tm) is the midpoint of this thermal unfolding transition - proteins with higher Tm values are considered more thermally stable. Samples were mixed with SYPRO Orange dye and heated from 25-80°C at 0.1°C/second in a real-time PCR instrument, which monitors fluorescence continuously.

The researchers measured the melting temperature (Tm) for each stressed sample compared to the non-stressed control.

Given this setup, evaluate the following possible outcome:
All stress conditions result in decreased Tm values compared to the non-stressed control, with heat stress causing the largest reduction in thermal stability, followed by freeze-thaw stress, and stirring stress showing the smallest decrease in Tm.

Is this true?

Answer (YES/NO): NO